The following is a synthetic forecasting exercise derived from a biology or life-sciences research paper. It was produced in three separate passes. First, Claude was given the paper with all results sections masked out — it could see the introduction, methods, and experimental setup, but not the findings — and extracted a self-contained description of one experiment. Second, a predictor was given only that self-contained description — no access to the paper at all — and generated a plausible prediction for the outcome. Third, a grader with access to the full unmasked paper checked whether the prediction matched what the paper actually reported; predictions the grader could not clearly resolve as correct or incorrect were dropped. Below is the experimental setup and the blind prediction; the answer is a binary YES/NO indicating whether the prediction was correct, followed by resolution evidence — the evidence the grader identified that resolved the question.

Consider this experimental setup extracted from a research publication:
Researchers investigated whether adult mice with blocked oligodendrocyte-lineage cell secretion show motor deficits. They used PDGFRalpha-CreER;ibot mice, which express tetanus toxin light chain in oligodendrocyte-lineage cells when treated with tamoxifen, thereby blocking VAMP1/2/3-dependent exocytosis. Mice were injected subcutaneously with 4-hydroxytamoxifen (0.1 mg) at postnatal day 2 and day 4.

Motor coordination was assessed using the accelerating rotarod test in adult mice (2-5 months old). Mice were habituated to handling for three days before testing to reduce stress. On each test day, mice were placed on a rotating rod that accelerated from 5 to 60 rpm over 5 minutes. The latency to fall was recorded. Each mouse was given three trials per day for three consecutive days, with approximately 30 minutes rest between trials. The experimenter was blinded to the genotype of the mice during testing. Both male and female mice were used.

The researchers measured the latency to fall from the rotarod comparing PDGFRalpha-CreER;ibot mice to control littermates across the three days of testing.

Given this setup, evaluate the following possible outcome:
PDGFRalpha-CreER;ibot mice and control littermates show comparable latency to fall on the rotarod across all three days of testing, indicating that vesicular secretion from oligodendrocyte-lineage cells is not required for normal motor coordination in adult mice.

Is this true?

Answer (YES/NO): NO